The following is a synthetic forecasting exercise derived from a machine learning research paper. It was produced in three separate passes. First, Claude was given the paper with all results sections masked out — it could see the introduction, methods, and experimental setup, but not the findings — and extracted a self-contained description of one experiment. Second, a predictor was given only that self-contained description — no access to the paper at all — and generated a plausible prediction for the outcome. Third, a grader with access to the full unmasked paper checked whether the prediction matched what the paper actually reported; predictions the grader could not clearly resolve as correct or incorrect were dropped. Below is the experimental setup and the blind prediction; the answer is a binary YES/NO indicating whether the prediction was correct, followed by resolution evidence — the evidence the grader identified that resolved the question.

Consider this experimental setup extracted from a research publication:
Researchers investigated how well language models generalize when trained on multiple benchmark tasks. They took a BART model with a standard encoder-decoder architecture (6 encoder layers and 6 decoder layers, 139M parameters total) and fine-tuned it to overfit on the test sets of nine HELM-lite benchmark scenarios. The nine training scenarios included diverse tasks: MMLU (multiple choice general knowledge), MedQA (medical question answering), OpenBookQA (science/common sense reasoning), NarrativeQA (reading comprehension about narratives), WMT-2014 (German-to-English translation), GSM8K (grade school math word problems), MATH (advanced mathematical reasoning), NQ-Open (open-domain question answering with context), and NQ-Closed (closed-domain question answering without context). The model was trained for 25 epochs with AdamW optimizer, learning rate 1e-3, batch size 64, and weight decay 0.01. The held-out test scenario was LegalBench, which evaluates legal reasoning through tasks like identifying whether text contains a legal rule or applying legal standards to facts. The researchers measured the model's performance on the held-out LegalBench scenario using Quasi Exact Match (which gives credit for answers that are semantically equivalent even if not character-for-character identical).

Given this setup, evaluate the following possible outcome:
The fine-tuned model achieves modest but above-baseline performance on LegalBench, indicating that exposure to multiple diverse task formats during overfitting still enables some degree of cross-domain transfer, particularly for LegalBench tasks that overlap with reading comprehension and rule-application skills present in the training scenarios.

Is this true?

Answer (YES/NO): NO